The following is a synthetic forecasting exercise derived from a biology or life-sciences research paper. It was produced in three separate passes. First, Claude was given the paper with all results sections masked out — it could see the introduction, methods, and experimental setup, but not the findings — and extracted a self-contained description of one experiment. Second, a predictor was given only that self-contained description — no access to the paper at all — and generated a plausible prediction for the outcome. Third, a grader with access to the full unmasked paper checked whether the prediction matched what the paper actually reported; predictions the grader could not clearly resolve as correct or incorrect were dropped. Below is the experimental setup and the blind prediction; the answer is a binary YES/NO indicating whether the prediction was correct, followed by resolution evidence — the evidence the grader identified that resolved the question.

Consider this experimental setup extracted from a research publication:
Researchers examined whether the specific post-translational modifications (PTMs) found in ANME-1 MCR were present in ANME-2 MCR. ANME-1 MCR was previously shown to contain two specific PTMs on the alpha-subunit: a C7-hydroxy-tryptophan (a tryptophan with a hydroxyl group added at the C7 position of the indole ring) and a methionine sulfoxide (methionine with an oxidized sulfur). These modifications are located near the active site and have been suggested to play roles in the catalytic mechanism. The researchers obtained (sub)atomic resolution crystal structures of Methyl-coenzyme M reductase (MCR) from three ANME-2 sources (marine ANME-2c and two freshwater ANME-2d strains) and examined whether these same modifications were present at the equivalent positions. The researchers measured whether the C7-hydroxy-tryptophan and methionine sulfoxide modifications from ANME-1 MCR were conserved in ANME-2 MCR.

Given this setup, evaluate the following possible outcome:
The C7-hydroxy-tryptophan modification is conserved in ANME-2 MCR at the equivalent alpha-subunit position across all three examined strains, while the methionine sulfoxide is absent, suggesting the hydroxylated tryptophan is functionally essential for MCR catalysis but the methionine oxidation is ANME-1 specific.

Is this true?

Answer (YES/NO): NO